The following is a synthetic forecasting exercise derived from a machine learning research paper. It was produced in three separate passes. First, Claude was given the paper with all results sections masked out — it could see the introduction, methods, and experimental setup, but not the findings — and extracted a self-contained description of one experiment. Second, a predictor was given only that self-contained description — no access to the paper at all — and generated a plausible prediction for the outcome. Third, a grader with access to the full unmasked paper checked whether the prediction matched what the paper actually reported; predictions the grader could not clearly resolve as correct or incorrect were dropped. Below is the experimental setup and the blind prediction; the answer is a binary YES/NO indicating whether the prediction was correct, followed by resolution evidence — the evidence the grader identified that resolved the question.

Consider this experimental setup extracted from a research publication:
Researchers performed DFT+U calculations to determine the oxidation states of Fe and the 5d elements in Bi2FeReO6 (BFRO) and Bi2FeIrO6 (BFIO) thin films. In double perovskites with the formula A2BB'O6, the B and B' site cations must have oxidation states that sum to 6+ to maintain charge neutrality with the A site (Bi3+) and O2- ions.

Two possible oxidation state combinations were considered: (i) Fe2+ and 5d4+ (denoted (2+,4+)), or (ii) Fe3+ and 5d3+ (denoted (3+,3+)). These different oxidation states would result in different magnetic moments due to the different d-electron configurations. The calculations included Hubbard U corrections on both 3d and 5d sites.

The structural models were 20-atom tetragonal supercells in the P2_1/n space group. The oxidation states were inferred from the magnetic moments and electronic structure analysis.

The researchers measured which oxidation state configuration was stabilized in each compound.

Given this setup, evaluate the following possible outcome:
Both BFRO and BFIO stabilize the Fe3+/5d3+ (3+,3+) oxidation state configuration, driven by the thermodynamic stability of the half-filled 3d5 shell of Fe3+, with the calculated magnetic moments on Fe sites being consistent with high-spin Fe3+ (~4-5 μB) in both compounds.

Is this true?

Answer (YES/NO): NO